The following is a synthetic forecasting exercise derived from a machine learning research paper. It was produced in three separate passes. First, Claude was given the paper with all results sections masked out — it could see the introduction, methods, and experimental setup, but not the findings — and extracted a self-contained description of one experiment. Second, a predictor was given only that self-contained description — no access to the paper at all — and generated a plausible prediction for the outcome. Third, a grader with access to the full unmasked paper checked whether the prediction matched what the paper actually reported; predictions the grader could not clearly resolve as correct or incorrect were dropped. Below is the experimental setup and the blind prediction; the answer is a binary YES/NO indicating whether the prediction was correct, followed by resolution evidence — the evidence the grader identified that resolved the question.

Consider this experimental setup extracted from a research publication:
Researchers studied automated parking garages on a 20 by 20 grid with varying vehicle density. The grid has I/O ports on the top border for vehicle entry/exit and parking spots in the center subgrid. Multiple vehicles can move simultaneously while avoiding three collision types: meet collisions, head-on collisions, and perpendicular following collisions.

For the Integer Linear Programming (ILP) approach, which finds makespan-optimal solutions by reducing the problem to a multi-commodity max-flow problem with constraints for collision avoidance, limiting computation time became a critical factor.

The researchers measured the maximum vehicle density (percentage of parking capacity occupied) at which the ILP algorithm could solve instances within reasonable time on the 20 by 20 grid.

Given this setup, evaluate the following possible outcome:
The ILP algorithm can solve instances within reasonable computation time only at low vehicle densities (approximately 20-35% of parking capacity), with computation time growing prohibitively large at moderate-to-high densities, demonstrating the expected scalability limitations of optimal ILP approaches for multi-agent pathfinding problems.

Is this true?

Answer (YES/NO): NO